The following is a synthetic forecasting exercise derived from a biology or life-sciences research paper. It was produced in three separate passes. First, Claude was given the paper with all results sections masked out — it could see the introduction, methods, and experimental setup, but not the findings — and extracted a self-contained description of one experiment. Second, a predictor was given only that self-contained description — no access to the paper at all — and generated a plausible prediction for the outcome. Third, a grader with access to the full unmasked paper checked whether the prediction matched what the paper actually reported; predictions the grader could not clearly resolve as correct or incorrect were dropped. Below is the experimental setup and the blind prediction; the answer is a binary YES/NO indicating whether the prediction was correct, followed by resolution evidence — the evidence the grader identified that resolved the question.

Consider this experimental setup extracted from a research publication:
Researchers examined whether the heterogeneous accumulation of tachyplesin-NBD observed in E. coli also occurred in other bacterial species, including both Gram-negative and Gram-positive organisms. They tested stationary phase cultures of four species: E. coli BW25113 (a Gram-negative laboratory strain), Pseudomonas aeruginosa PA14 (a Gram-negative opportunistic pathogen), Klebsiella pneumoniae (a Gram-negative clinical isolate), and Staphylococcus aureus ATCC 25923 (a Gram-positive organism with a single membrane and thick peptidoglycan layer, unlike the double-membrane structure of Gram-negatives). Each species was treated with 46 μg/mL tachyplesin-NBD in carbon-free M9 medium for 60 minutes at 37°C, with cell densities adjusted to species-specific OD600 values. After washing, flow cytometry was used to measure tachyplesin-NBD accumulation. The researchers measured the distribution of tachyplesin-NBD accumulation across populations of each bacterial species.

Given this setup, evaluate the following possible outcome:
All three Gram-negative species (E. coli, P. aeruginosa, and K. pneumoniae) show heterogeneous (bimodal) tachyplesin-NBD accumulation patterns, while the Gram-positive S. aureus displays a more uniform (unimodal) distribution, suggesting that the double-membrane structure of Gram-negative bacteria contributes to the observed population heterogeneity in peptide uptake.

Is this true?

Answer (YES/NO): NO